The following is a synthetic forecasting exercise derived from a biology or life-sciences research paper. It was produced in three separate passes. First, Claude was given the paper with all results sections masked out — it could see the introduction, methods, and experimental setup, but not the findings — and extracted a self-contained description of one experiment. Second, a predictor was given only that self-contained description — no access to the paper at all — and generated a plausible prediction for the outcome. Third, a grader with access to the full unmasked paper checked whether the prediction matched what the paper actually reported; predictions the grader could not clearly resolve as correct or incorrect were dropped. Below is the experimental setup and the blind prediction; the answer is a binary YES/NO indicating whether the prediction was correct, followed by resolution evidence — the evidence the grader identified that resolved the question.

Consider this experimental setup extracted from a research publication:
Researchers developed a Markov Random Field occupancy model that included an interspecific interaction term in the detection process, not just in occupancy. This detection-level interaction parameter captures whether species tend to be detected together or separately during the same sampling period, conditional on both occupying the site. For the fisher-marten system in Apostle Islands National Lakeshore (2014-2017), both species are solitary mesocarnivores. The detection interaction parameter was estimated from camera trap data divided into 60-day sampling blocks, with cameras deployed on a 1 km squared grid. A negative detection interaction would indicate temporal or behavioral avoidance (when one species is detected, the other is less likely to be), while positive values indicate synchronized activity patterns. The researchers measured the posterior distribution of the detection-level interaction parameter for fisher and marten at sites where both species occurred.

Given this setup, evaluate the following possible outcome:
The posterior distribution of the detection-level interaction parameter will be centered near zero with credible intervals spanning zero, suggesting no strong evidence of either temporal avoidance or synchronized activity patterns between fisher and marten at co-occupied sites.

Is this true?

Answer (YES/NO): YES